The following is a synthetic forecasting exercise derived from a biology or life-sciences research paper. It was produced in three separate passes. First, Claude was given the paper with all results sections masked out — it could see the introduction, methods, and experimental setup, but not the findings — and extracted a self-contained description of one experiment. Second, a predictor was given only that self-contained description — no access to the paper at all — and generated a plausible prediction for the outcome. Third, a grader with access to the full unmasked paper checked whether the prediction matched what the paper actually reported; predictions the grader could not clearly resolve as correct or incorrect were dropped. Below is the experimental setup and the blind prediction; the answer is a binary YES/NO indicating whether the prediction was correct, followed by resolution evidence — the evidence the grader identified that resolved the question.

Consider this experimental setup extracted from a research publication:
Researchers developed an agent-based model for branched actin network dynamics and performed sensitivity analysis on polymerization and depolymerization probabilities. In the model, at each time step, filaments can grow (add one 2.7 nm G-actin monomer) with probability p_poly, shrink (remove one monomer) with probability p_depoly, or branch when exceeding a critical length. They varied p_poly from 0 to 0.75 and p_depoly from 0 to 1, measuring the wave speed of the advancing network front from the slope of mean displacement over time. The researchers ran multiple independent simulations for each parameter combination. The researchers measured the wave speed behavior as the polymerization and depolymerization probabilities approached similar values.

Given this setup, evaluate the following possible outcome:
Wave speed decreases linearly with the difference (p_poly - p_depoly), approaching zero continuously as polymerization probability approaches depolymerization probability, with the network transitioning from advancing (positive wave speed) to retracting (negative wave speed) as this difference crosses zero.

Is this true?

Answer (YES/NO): NO